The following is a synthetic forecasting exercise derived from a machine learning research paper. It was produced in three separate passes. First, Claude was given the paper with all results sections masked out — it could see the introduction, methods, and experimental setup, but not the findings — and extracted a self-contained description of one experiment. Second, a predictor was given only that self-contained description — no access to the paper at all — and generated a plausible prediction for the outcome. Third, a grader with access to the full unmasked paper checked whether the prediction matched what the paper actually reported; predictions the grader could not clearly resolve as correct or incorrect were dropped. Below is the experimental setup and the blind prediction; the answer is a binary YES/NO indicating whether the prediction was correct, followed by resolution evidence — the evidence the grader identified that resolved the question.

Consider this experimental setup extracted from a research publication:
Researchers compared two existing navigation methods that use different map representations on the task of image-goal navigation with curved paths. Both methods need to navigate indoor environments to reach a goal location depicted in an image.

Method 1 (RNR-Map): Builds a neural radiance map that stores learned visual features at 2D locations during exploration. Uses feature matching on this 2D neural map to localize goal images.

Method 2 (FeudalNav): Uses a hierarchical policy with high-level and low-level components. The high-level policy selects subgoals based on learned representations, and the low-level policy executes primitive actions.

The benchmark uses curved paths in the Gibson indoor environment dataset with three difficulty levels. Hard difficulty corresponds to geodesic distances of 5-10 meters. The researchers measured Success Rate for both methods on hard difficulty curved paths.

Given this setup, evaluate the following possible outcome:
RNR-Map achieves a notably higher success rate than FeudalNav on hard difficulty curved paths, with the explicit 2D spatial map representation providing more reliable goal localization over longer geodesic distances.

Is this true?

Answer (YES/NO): YES